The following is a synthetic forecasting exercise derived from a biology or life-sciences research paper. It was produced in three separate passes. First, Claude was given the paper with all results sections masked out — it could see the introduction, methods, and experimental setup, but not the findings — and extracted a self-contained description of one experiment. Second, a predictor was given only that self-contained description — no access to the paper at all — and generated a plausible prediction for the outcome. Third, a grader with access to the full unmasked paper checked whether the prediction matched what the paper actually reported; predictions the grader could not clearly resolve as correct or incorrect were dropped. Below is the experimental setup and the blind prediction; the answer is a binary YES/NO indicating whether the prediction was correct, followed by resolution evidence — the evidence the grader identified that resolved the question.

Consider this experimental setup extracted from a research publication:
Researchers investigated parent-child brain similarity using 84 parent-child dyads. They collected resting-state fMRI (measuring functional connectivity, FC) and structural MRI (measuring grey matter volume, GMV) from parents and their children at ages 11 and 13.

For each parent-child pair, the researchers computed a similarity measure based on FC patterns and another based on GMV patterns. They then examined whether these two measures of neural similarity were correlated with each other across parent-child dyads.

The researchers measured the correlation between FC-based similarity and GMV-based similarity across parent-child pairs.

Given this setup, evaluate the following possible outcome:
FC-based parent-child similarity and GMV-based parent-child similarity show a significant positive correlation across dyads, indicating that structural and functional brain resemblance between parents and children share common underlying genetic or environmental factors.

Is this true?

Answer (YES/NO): NO